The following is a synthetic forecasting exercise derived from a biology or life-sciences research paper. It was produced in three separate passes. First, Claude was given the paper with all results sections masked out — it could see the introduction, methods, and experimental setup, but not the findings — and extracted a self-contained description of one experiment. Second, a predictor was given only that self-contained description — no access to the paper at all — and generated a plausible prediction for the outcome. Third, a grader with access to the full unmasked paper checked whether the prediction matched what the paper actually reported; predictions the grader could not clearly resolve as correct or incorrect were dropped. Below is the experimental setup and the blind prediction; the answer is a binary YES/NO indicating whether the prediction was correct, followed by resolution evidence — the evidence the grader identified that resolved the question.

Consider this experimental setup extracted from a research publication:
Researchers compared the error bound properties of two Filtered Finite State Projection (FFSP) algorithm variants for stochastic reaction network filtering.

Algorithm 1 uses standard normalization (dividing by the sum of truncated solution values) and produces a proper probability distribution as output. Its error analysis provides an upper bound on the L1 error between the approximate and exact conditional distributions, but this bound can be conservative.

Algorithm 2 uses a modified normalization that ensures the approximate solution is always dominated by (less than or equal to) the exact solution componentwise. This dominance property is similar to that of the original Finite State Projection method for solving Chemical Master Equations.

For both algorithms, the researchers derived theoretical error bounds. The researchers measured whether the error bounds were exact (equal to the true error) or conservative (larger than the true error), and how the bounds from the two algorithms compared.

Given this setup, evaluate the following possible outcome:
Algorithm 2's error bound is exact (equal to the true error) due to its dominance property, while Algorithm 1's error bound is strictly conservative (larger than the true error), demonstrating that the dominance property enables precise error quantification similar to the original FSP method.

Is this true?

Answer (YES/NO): YES